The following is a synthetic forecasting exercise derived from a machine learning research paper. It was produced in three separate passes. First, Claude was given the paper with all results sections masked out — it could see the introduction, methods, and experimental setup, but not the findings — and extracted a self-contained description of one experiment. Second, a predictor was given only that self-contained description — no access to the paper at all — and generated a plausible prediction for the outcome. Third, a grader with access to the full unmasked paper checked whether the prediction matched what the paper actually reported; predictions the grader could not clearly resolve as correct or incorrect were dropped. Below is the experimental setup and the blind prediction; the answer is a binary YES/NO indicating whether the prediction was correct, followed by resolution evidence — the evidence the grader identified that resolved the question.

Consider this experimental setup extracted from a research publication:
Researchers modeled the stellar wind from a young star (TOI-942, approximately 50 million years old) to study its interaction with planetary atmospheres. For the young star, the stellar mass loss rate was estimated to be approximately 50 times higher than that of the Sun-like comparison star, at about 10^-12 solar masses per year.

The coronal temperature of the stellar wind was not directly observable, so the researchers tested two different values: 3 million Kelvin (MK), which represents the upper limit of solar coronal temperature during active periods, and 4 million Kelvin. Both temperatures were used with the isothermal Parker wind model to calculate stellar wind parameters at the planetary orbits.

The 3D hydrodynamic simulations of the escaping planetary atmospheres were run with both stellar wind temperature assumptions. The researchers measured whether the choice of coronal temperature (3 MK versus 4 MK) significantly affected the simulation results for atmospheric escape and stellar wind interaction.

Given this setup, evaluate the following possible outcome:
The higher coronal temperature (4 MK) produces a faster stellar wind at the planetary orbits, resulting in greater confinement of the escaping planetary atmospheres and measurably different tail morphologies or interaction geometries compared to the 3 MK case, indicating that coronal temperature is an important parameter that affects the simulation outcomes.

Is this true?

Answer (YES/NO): NO